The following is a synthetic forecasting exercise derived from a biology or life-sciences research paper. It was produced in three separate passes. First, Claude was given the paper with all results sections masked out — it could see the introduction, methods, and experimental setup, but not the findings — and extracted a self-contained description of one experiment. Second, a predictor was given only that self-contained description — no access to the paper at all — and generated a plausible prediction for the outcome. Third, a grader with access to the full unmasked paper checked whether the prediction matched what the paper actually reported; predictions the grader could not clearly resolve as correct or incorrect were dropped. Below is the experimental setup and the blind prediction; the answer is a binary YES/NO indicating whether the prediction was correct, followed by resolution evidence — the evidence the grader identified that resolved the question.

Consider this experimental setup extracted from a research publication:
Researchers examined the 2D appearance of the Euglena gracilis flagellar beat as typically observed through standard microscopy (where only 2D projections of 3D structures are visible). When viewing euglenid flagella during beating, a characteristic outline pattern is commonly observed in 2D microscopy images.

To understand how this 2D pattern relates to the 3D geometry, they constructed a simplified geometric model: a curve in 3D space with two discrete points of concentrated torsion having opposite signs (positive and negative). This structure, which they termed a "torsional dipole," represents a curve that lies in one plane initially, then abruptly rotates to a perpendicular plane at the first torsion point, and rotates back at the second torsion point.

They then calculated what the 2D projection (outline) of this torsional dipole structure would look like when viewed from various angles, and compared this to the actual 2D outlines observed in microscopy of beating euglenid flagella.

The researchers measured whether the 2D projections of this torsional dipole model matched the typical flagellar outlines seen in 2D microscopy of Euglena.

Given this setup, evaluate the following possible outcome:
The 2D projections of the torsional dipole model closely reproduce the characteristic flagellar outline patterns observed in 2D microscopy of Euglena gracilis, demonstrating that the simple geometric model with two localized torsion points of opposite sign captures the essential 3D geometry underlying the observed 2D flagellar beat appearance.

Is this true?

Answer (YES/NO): YES